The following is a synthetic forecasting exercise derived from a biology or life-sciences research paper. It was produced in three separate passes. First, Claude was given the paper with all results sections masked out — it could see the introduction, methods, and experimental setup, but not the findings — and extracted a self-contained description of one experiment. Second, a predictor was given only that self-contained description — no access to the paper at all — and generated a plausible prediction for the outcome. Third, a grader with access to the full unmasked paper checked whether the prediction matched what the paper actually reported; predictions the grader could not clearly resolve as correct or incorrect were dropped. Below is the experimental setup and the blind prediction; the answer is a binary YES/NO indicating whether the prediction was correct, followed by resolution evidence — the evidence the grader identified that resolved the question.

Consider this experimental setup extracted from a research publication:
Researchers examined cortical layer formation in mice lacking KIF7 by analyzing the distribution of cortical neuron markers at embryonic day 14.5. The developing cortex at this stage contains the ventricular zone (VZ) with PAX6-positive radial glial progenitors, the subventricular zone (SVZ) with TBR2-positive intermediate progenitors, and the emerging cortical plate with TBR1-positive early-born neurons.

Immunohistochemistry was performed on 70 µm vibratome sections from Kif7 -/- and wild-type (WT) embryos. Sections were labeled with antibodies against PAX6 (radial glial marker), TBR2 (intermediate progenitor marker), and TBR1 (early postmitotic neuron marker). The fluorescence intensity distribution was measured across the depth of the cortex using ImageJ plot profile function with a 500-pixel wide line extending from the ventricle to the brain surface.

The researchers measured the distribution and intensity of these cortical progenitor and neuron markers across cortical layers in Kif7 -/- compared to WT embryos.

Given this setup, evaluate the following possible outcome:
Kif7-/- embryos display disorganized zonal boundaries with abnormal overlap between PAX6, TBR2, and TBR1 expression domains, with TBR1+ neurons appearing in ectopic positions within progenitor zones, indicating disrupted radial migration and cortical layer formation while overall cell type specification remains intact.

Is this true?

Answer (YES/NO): NO